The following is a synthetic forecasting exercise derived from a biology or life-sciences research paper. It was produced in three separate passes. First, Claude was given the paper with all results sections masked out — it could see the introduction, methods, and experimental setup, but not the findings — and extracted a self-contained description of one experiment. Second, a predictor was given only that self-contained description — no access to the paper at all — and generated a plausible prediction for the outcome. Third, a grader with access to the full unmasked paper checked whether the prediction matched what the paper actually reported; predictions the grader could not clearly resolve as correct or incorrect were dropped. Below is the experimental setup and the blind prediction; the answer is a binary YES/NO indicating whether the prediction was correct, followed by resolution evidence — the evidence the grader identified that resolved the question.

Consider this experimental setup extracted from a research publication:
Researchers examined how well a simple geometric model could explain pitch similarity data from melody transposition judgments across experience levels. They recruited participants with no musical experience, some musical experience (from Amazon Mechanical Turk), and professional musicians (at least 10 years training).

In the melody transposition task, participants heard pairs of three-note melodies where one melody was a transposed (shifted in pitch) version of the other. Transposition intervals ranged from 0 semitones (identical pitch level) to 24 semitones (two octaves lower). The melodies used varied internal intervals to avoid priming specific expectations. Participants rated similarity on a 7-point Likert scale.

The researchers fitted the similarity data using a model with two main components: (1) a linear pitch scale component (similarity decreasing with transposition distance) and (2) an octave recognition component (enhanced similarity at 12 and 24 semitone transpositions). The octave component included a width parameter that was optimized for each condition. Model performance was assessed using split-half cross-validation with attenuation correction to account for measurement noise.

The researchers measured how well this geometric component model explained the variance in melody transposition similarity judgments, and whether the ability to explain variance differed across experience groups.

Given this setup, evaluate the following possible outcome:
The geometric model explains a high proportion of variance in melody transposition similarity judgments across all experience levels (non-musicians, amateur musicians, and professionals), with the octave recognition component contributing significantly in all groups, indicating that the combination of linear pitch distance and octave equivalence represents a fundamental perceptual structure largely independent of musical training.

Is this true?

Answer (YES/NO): NO